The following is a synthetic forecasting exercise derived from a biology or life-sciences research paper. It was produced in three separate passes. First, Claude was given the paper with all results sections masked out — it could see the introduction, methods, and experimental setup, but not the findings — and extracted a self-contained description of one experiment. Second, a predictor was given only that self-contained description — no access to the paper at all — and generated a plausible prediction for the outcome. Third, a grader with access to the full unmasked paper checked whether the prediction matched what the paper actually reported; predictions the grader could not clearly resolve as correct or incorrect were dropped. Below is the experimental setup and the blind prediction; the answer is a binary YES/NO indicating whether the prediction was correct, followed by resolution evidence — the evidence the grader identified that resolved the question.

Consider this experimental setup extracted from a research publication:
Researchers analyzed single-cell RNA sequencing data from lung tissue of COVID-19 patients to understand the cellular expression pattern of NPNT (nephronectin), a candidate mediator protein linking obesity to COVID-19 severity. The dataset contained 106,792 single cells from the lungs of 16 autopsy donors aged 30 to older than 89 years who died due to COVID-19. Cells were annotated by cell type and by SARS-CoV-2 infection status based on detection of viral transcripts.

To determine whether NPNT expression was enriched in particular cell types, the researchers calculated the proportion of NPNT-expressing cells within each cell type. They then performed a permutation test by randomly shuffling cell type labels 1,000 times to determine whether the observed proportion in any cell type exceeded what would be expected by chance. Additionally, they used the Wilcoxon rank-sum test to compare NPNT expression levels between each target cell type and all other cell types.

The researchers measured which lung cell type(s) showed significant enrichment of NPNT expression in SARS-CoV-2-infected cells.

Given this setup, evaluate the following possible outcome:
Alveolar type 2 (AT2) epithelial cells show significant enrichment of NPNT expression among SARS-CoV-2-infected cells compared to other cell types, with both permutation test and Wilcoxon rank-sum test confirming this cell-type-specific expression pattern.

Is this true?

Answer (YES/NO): NO